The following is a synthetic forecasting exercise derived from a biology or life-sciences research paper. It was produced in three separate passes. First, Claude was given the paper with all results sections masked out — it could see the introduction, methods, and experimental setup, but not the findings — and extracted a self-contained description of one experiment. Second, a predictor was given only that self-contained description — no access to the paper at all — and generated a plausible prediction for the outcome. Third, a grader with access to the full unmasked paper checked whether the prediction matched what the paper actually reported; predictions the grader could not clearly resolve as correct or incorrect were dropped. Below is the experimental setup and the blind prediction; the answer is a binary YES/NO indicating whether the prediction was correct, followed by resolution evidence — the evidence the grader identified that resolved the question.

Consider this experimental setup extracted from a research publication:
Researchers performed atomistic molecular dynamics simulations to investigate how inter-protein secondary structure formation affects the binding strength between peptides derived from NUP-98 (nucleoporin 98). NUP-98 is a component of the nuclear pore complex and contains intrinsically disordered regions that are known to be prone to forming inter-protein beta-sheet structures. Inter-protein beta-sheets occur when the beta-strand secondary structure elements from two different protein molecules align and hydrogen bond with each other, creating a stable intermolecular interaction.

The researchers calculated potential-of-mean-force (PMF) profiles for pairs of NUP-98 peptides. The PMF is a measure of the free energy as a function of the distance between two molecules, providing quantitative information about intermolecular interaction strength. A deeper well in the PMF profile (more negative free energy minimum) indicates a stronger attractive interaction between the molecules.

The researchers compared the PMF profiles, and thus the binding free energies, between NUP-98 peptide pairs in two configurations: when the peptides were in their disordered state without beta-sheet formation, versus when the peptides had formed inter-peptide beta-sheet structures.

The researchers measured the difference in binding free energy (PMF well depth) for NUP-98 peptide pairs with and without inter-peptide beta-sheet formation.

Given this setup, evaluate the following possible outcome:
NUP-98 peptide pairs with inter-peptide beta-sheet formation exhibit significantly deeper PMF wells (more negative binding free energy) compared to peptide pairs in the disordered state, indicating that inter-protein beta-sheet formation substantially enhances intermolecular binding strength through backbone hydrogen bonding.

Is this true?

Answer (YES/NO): YES